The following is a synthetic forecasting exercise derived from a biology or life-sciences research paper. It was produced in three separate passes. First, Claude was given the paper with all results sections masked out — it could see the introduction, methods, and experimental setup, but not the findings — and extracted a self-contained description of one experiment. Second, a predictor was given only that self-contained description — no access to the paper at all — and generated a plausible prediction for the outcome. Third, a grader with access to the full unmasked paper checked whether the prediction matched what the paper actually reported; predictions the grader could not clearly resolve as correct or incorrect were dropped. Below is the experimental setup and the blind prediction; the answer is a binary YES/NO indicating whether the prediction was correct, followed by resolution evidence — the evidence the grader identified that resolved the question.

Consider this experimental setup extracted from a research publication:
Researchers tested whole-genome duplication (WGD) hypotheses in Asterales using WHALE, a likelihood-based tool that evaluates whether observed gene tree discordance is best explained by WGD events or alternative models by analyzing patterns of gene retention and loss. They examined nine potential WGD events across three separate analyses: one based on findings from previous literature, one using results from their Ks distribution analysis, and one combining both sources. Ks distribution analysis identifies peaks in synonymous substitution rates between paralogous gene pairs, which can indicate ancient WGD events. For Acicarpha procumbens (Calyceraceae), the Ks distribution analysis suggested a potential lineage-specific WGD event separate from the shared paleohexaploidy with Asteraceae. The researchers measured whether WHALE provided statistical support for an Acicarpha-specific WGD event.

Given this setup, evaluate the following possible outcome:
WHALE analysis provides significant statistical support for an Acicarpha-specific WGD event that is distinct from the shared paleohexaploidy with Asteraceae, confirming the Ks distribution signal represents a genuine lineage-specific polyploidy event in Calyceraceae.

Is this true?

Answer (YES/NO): YES